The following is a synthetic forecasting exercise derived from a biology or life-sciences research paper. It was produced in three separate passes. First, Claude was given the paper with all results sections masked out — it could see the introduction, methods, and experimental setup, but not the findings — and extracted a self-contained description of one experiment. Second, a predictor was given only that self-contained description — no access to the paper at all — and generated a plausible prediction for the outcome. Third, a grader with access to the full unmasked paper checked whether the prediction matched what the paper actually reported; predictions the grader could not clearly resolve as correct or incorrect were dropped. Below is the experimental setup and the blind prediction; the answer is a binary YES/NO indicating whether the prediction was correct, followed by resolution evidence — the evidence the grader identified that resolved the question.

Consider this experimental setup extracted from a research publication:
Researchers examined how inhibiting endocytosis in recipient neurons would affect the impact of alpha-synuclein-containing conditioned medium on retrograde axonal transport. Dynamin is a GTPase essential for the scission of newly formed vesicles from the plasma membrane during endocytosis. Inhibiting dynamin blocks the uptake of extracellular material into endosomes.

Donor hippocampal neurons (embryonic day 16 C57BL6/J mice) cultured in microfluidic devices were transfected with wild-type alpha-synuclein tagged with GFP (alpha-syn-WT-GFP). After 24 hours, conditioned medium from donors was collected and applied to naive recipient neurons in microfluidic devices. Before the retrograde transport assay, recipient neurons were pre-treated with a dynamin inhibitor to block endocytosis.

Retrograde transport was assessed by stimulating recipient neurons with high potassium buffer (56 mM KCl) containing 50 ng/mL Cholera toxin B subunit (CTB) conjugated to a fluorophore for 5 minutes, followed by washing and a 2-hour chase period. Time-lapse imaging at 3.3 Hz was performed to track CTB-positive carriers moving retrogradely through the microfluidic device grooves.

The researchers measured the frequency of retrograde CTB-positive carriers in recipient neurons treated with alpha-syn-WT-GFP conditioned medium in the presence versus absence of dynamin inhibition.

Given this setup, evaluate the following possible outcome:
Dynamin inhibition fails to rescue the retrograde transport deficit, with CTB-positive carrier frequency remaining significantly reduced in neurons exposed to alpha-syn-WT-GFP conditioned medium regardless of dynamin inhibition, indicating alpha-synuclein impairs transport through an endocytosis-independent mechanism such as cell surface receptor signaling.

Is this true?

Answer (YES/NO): NO